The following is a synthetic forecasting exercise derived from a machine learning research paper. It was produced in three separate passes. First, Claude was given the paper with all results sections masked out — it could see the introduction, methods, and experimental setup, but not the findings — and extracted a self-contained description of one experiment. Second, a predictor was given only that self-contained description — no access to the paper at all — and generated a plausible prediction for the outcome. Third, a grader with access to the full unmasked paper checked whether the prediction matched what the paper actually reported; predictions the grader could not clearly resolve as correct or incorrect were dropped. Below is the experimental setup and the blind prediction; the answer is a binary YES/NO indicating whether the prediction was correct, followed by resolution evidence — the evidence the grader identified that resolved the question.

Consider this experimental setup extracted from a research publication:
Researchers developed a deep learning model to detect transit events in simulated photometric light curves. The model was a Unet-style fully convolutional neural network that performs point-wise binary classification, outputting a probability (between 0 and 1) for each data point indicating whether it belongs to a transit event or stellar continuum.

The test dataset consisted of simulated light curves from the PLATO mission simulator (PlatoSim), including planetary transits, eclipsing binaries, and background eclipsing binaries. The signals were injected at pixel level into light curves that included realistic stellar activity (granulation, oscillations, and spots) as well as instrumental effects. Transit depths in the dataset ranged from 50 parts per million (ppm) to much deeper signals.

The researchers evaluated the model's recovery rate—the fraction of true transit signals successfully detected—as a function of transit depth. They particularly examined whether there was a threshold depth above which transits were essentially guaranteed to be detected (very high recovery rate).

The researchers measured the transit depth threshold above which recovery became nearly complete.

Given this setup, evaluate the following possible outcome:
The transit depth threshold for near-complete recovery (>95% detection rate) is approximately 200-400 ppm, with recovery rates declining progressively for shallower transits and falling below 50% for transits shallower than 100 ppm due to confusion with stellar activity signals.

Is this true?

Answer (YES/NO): NO